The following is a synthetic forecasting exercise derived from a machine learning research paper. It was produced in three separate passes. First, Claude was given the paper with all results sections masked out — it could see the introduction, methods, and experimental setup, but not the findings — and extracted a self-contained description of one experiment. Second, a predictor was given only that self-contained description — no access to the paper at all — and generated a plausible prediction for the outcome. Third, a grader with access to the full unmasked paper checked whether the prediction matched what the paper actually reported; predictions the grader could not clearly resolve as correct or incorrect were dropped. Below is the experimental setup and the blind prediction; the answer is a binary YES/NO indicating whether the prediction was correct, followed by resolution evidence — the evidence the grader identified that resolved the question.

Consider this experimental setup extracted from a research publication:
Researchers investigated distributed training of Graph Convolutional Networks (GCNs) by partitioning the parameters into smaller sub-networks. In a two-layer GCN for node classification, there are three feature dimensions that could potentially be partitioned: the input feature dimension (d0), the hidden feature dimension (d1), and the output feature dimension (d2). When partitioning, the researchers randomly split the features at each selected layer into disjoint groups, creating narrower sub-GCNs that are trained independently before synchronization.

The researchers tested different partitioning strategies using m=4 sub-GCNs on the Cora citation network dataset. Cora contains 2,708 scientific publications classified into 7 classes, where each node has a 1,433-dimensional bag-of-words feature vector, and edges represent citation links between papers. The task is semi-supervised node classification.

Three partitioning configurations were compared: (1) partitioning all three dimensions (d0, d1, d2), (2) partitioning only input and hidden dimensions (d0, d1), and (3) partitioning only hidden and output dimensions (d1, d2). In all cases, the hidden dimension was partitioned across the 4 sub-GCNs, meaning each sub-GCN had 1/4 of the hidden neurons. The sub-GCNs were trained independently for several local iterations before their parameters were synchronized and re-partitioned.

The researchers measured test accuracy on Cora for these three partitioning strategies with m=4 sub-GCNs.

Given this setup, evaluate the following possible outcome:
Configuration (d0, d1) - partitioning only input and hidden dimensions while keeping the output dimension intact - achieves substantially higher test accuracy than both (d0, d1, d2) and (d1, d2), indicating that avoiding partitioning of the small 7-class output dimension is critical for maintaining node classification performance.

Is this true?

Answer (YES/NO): NO